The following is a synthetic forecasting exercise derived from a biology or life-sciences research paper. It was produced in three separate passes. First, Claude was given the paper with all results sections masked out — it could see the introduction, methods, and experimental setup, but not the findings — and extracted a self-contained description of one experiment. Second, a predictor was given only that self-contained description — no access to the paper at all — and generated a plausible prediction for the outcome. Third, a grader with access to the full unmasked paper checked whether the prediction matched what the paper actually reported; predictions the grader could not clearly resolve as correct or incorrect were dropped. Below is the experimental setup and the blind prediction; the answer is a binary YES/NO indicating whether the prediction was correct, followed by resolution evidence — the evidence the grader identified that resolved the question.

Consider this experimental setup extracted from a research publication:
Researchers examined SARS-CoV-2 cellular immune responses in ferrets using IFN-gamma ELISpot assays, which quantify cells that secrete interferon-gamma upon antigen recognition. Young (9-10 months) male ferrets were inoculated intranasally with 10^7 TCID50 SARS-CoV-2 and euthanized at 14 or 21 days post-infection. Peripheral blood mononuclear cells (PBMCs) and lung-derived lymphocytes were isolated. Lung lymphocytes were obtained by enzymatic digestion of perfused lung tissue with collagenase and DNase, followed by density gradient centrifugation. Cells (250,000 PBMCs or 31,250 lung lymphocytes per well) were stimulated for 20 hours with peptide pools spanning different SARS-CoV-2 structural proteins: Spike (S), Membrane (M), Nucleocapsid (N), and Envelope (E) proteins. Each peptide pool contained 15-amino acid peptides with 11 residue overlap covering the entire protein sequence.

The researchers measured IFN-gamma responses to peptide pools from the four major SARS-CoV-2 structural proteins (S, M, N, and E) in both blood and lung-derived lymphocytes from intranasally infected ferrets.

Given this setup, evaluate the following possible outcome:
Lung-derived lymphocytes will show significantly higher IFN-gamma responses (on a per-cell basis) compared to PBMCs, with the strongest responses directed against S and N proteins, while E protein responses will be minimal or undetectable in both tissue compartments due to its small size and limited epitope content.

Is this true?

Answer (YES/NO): NO